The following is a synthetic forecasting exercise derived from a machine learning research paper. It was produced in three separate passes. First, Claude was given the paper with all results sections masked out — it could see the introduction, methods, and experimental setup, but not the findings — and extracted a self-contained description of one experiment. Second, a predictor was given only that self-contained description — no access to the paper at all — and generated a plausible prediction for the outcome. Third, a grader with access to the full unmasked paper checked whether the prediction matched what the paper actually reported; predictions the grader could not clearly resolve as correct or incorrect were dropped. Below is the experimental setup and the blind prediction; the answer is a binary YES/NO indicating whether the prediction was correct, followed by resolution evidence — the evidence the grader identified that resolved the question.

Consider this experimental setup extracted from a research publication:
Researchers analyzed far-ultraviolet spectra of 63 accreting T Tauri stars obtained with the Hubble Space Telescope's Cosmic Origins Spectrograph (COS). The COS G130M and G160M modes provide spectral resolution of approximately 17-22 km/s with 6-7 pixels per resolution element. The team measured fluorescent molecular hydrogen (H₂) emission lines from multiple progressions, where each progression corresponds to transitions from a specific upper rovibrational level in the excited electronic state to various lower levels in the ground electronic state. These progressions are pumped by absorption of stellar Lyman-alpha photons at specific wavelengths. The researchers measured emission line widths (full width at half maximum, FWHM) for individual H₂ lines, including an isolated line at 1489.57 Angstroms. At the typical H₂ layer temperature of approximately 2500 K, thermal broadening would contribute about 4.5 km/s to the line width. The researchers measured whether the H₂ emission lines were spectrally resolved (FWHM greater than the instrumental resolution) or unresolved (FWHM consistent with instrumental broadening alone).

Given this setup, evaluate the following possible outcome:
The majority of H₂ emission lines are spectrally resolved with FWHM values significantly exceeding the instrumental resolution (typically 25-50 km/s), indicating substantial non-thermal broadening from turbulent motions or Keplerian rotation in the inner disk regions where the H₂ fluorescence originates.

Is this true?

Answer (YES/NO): NO